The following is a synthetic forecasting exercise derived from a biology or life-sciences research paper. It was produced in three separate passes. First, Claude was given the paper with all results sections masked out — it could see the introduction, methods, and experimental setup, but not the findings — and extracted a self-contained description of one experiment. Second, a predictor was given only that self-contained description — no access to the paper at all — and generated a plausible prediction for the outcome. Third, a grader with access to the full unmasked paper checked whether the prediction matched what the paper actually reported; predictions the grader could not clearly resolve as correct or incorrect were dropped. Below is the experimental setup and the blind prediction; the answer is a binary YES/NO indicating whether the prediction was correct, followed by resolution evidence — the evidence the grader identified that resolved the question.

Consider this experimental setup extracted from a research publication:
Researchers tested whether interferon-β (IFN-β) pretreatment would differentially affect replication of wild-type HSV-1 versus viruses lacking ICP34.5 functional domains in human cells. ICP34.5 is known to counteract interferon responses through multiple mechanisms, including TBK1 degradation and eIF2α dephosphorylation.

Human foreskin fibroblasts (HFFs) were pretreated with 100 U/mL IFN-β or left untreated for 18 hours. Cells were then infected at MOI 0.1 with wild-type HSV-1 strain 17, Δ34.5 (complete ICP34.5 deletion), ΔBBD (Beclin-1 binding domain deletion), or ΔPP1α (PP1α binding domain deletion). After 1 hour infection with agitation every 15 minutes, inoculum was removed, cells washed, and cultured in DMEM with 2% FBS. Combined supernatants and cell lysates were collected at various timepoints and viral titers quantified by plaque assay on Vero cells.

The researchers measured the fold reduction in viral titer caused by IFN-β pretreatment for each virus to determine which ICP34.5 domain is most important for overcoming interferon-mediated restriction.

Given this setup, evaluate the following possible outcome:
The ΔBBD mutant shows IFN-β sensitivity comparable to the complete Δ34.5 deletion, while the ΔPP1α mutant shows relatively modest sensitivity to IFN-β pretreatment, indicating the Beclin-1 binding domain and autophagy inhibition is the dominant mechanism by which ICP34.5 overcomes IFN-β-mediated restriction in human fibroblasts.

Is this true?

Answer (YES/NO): NO